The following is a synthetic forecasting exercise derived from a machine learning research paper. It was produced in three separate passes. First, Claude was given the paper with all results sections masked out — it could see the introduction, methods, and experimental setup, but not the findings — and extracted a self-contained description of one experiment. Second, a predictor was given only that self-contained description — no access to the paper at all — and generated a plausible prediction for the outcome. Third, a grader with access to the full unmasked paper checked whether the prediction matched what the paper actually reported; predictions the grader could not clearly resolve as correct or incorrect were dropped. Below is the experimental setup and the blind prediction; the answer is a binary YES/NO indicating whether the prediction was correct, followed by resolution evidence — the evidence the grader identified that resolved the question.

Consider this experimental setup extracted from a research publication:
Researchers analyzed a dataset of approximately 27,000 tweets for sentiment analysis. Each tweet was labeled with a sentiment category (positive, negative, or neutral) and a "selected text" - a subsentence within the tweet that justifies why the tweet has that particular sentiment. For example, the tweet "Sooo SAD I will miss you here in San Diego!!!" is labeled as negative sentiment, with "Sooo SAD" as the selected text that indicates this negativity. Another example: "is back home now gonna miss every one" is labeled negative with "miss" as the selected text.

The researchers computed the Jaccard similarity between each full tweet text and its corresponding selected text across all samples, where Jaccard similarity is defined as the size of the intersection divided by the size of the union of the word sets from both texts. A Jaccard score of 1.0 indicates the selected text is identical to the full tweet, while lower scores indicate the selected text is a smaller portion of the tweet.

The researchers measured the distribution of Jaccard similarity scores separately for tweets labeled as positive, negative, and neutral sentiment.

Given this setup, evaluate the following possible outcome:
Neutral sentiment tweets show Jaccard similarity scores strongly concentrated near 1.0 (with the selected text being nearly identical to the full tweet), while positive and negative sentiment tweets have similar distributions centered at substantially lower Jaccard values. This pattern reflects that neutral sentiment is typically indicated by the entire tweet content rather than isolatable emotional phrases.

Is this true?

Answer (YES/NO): YES